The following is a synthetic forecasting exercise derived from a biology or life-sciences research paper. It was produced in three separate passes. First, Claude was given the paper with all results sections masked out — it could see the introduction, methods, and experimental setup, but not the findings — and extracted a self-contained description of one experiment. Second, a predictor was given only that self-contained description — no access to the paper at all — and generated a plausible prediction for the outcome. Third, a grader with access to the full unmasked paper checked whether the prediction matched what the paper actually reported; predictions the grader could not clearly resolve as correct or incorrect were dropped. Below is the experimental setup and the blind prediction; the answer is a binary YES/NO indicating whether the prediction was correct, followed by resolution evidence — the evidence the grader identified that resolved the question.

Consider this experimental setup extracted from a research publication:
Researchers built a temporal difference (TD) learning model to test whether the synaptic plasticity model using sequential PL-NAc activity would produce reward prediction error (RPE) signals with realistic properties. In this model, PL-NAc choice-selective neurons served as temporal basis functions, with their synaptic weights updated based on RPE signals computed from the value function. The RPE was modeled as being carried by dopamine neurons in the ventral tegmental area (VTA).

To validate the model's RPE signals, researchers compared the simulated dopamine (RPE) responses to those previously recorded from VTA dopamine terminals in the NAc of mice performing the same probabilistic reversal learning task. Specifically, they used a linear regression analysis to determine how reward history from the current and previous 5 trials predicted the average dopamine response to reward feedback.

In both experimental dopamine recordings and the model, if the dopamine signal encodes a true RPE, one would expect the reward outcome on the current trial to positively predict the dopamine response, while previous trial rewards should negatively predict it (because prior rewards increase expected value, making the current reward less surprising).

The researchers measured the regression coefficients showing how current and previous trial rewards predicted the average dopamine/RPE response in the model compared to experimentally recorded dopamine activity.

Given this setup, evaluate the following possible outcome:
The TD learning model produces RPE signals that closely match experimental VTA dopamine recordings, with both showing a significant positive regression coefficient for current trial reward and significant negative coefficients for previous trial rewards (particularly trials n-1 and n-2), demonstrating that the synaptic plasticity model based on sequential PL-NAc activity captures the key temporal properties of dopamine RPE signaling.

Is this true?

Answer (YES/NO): YES